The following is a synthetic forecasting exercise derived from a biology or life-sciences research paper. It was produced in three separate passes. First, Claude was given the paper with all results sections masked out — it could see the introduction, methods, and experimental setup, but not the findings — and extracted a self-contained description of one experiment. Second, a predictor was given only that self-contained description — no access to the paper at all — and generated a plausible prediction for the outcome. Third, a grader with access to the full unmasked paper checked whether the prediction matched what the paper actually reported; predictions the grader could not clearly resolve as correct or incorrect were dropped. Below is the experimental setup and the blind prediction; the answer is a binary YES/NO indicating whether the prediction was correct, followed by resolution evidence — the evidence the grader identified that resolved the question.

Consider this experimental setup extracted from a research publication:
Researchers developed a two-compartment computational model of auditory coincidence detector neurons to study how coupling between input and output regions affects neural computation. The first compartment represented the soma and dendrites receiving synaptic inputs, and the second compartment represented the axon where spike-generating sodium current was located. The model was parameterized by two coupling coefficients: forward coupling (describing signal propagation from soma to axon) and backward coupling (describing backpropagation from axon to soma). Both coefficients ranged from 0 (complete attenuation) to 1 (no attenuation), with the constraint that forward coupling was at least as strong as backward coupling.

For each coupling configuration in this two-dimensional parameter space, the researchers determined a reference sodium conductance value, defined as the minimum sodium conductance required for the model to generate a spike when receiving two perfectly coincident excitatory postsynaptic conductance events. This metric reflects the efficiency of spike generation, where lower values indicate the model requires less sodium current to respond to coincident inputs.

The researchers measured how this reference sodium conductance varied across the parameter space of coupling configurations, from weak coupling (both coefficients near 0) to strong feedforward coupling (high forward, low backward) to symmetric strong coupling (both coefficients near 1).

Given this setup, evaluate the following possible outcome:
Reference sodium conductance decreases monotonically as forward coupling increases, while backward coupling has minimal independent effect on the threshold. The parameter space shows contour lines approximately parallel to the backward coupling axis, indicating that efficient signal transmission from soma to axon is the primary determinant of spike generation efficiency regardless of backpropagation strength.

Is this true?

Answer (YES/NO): NO